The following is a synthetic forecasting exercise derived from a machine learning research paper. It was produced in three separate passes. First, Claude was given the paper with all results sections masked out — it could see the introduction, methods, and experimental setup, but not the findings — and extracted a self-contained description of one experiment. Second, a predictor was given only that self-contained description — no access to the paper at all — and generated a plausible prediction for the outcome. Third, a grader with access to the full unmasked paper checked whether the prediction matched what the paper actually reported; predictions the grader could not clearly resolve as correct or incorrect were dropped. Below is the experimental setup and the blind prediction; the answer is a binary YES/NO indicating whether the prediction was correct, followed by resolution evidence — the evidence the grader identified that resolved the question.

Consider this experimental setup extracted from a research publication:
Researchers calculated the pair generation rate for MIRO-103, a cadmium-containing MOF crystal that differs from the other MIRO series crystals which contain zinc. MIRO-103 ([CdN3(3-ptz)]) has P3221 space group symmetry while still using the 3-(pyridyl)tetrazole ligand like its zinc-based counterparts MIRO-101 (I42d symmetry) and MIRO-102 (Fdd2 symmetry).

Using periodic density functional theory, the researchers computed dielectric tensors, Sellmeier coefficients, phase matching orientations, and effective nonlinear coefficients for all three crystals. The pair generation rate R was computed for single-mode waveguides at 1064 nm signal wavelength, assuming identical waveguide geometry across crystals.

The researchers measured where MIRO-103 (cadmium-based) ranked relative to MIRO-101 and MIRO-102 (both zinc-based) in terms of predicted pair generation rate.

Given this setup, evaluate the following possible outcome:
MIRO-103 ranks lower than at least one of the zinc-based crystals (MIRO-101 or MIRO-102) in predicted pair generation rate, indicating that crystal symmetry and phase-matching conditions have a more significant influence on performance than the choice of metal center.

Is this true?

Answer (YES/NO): YES